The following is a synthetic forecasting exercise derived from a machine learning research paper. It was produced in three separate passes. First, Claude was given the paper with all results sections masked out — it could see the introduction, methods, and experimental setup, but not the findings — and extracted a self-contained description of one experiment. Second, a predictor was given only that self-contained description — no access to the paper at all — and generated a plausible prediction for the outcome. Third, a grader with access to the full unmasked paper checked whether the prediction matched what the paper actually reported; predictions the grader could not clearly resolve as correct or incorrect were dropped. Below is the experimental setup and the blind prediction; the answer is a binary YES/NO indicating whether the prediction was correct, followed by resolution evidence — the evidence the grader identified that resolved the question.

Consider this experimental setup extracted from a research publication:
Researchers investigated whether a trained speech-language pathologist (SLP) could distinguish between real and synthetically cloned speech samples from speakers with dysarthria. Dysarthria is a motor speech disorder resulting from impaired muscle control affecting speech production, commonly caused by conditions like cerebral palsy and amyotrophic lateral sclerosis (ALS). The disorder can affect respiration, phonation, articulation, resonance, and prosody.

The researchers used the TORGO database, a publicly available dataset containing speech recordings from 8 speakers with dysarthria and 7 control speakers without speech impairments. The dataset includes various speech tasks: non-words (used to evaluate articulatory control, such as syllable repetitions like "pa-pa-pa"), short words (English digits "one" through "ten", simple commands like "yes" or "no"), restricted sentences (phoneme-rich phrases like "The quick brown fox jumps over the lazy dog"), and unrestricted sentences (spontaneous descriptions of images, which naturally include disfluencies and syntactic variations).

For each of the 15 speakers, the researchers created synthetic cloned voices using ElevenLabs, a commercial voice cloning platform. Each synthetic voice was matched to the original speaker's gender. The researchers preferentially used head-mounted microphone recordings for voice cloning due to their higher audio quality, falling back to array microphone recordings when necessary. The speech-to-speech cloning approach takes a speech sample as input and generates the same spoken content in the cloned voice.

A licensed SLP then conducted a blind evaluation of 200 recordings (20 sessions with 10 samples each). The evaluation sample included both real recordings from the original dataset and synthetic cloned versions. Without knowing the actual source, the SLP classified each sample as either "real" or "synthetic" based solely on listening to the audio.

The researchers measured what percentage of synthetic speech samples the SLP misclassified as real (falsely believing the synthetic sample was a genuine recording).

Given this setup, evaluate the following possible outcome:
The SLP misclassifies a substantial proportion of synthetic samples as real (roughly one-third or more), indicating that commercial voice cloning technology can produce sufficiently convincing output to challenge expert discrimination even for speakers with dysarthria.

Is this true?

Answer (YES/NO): YES